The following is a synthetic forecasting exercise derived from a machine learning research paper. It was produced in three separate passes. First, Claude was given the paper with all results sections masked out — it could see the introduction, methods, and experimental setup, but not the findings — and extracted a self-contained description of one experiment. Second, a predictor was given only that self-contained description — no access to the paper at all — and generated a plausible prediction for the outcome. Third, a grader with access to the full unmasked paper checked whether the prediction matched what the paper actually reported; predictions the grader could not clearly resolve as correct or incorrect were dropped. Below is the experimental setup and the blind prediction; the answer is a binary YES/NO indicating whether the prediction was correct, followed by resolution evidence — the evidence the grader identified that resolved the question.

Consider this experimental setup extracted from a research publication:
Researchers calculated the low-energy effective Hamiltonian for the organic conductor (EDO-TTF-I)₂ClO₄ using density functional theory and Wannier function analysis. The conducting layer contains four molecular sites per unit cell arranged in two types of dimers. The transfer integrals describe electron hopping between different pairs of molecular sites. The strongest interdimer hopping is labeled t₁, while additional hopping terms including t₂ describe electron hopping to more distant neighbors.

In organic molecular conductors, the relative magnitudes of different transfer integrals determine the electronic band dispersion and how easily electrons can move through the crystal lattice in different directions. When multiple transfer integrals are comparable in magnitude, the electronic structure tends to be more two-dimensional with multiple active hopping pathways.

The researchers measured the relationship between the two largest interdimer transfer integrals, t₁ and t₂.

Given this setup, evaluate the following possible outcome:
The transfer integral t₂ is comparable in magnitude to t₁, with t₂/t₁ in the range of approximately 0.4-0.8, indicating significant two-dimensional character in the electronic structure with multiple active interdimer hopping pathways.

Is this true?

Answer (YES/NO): YES